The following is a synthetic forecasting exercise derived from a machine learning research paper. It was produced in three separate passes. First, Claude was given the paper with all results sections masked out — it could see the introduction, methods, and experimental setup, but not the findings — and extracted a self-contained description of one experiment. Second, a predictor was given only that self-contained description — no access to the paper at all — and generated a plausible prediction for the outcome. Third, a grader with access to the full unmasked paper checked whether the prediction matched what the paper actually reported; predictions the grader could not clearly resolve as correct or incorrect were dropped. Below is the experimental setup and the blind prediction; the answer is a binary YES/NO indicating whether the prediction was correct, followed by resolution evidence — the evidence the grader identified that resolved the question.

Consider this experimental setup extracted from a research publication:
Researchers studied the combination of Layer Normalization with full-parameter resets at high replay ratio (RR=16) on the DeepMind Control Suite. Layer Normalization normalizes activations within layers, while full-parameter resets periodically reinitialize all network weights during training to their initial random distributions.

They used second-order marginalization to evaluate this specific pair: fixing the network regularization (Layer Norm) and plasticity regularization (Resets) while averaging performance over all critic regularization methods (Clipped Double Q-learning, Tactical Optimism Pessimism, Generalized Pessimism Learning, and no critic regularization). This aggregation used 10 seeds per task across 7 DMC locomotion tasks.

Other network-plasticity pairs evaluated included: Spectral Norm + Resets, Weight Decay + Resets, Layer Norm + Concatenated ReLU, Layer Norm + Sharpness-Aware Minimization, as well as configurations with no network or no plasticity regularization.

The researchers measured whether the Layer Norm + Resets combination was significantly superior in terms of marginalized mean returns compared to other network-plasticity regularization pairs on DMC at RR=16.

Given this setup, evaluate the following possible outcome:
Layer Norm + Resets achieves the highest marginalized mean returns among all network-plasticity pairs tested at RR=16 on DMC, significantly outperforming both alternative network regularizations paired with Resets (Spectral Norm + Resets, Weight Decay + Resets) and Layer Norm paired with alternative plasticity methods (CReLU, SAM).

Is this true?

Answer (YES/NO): YES